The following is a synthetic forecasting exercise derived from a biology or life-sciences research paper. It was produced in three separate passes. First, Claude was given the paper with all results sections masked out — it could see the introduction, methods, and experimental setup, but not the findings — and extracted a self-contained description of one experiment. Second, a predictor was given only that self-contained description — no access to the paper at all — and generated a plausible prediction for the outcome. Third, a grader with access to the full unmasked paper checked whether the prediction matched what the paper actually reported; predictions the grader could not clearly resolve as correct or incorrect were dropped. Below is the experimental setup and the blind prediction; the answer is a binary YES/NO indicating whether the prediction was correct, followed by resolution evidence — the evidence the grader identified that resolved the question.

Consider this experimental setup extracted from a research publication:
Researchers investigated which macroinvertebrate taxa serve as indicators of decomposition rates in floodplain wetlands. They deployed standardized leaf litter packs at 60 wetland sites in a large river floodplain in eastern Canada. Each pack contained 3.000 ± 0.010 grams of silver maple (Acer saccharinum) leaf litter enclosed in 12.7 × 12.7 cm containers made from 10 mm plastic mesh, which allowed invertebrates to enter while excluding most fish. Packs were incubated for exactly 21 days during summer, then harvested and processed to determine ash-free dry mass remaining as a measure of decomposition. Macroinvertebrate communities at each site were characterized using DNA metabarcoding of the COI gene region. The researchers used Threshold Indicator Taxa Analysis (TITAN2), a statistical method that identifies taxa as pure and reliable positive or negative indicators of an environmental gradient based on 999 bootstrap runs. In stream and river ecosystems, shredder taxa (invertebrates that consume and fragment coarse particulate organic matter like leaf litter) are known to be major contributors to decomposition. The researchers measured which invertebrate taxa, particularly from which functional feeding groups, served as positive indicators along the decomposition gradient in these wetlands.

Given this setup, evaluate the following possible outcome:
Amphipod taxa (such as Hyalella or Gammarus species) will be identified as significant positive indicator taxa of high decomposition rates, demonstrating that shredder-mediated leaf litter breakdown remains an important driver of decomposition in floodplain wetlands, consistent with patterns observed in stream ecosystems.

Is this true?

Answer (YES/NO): NO